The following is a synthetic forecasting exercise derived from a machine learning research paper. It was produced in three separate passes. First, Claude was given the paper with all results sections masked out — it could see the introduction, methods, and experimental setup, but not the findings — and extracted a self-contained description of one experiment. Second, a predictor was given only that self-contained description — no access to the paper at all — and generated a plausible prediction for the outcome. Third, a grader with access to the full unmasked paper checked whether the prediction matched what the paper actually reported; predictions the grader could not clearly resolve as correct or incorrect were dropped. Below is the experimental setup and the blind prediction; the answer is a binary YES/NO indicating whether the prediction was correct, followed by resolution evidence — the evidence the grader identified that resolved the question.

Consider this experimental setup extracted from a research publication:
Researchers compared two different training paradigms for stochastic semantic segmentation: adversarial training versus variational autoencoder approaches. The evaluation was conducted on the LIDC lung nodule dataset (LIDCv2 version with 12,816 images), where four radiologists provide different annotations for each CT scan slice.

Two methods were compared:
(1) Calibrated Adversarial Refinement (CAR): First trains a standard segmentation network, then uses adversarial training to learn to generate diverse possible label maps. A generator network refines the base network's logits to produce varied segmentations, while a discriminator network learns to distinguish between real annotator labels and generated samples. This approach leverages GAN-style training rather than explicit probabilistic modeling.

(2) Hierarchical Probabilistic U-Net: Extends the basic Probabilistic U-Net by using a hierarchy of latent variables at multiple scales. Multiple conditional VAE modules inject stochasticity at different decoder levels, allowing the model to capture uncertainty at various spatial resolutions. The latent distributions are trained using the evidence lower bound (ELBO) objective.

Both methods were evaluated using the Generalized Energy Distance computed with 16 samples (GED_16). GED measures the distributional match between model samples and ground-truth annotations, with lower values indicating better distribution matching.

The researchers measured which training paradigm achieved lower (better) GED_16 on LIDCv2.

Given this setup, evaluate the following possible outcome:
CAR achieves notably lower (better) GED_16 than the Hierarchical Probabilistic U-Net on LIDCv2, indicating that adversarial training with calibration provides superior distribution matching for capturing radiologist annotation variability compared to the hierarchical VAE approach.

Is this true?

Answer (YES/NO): NO